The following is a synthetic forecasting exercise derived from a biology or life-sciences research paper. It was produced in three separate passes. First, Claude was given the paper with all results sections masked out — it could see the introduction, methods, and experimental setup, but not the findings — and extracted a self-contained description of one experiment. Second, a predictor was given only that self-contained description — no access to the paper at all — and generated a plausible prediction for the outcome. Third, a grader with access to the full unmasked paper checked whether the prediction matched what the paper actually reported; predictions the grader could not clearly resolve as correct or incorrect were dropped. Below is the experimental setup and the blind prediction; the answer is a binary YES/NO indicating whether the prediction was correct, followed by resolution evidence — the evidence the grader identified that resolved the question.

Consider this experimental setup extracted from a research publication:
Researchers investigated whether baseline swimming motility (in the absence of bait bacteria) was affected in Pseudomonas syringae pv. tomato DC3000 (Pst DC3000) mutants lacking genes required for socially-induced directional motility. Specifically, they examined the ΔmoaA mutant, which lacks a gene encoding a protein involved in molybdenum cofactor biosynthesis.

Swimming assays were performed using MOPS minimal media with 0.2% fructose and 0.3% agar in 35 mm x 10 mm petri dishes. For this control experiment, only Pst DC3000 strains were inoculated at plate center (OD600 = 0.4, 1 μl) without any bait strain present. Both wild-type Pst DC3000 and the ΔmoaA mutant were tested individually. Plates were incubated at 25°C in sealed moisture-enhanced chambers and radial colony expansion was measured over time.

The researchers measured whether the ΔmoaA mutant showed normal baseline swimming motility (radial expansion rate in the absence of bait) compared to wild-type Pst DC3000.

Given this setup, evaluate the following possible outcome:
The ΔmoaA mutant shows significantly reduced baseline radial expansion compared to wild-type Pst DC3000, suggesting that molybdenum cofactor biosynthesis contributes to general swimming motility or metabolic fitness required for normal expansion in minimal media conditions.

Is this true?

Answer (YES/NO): YES